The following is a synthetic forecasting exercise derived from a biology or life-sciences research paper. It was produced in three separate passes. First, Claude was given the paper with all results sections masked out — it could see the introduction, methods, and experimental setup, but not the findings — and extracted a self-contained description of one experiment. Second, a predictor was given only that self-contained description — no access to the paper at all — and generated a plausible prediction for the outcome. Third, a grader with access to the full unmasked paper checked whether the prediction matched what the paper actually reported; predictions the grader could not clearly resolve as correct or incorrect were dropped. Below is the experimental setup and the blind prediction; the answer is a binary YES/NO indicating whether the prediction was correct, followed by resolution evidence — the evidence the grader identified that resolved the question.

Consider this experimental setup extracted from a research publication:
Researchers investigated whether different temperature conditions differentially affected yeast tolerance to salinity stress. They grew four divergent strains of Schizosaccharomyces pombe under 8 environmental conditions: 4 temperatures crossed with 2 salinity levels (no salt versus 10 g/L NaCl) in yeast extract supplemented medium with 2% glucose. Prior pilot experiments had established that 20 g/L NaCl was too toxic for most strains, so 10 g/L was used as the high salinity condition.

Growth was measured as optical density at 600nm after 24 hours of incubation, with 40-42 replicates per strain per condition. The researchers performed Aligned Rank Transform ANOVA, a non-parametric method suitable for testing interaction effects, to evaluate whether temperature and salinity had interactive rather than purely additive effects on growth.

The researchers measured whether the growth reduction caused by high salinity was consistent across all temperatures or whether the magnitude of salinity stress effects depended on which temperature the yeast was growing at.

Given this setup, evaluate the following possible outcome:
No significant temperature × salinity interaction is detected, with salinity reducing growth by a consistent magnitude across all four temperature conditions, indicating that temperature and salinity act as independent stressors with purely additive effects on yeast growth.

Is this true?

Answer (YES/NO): NO